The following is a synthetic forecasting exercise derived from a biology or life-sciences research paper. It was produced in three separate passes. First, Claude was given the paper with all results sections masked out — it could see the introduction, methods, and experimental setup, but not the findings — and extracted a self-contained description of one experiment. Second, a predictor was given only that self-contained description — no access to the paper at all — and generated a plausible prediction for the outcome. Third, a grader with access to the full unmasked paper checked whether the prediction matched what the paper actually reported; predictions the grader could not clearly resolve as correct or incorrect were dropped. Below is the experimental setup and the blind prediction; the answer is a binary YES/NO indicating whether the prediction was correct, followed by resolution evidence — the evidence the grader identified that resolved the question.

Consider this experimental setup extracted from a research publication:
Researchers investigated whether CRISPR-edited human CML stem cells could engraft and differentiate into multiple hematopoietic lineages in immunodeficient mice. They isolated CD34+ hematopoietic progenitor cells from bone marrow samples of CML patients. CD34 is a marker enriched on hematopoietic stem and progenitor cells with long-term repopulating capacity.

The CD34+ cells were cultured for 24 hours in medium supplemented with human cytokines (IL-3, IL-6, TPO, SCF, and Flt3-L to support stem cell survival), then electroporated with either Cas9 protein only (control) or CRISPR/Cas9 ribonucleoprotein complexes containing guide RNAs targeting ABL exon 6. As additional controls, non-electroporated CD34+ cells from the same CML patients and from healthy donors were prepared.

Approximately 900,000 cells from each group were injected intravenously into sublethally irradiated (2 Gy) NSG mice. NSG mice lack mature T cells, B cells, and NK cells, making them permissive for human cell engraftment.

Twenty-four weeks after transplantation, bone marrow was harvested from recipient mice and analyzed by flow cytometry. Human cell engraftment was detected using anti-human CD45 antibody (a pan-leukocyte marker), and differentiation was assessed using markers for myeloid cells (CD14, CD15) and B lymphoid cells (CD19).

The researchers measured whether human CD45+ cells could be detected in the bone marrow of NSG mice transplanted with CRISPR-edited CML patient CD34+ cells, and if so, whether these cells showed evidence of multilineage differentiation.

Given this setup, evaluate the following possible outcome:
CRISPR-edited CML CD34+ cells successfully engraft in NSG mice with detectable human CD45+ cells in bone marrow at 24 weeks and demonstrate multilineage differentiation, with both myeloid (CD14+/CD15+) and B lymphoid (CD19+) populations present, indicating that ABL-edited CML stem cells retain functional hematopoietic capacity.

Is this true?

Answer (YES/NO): YES